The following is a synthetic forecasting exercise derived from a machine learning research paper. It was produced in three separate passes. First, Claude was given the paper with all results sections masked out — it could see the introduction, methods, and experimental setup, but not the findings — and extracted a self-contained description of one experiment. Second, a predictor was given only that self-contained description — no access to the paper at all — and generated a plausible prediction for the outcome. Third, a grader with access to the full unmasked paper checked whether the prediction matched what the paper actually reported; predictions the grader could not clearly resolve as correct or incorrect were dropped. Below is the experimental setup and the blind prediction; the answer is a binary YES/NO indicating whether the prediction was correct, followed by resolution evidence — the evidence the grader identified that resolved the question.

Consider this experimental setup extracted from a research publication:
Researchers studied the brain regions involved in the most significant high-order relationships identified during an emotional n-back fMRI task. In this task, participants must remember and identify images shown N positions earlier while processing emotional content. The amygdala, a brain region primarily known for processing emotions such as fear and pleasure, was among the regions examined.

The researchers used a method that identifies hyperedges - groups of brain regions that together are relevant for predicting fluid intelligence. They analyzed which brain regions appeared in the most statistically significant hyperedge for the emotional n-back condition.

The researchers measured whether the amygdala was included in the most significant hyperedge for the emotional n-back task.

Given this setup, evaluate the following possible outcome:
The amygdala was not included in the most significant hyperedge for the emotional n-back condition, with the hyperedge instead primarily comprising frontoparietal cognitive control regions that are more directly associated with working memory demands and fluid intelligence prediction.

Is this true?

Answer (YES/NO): NO